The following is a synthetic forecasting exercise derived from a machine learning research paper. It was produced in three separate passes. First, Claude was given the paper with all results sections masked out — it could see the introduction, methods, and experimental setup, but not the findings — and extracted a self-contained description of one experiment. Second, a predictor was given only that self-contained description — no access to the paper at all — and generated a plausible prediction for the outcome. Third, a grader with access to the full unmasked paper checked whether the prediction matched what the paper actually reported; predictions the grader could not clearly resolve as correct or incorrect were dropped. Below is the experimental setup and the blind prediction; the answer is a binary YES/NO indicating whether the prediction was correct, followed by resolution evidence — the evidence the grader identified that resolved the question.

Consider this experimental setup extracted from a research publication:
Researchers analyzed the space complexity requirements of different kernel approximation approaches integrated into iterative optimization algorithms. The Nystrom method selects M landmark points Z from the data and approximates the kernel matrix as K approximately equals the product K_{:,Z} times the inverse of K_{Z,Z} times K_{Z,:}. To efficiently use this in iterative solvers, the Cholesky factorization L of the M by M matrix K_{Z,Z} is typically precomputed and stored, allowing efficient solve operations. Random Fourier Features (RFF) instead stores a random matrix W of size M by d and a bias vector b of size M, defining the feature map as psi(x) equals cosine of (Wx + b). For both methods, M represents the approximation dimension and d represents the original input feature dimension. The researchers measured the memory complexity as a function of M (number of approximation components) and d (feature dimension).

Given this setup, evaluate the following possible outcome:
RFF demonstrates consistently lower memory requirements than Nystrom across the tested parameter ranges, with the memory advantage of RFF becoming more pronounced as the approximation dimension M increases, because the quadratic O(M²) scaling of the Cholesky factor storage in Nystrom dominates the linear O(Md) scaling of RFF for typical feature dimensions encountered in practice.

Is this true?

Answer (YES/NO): YES